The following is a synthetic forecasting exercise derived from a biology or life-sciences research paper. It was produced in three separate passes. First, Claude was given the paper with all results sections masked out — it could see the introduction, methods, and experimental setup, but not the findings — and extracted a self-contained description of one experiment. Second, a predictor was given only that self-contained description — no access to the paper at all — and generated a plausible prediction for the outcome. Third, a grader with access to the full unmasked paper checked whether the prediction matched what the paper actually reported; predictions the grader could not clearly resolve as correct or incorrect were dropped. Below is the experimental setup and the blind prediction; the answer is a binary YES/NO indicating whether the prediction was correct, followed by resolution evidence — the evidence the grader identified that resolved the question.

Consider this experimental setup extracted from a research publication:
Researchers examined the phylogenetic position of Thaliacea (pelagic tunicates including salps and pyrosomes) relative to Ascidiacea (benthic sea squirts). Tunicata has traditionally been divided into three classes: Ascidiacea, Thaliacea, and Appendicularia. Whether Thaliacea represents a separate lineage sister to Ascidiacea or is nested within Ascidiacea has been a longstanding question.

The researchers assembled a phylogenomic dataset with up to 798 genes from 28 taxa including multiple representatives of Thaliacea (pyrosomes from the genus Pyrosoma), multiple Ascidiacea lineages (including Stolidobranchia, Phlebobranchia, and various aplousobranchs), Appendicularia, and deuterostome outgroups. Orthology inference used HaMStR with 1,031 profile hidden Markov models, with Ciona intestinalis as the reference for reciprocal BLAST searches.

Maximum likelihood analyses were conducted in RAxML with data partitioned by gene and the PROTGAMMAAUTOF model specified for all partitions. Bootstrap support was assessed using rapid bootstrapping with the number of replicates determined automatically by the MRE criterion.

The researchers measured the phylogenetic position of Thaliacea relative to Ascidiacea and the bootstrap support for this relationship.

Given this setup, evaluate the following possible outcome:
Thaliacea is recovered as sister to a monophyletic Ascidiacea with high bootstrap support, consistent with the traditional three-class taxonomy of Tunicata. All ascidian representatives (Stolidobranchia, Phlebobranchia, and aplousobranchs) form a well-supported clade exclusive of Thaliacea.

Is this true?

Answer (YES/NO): NO